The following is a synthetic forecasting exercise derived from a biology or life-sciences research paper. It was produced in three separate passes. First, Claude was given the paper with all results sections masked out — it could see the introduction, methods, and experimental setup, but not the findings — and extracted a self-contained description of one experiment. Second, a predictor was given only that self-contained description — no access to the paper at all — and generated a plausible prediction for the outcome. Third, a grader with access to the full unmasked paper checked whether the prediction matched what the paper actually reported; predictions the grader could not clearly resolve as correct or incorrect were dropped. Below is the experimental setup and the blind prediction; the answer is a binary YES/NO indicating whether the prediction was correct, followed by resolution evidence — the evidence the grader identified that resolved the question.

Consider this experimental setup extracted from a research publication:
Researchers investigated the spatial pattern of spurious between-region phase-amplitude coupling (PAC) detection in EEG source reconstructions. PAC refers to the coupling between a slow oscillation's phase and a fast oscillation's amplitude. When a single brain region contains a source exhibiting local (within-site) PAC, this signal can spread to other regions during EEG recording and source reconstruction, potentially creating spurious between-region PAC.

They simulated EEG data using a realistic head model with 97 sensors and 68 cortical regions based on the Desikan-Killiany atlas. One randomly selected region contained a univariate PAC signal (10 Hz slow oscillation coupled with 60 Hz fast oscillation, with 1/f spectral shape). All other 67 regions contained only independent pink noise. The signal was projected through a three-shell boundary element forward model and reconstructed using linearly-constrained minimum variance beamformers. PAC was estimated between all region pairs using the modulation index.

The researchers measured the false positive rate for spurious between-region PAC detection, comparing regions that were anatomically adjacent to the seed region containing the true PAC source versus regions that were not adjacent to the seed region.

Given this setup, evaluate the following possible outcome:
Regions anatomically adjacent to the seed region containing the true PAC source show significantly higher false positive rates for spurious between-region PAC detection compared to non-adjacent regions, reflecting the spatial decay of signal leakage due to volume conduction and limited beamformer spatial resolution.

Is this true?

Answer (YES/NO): YES